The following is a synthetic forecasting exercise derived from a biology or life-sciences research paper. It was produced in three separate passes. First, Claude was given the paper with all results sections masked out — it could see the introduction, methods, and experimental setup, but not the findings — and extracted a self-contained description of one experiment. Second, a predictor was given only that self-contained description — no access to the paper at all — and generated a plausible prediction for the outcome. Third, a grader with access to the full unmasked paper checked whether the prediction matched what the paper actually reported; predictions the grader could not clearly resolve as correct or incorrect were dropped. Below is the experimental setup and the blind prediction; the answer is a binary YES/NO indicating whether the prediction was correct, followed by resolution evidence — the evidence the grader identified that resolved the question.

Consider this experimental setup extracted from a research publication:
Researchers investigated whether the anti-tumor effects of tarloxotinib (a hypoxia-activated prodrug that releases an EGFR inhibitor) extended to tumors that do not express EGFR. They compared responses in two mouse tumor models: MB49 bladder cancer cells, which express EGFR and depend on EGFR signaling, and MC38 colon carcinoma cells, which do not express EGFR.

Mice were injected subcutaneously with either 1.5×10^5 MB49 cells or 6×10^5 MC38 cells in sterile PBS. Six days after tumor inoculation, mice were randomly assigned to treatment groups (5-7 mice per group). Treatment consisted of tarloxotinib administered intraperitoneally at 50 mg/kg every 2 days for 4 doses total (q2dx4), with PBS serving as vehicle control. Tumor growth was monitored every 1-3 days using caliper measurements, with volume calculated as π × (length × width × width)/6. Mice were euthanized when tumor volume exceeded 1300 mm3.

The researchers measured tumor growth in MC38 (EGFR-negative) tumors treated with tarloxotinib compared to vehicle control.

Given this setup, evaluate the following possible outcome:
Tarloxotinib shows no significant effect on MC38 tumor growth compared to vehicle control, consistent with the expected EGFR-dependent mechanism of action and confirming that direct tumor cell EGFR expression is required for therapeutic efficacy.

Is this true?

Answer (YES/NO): NO